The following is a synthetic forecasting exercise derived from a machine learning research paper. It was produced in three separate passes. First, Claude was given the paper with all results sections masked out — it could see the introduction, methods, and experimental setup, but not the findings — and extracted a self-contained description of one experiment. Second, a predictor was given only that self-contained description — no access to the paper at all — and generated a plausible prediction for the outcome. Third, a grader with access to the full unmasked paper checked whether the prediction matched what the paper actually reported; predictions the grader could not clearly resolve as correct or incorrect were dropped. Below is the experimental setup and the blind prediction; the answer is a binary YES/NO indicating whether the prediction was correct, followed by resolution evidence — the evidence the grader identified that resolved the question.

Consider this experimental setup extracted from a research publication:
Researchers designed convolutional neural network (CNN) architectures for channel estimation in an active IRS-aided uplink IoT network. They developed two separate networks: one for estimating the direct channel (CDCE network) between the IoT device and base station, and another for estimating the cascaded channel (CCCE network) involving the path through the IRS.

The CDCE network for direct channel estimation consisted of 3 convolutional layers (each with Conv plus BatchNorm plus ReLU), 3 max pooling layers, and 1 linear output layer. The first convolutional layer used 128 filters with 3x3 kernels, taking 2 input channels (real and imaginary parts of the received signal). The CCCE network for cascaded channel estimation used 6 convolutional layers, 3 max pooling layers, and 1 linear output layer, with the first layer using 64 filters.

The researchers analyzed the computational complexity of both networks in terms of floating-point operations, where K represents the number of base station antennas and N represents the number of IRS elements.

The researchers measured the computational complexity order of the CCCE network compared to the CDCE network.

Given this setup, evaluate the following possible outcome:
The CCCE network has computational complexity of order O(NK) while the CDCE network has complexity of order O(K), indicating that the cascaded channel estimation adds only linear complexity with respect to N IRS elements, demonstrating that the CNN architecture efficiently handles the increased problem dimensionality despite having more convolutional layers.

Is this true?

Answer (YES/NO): NO